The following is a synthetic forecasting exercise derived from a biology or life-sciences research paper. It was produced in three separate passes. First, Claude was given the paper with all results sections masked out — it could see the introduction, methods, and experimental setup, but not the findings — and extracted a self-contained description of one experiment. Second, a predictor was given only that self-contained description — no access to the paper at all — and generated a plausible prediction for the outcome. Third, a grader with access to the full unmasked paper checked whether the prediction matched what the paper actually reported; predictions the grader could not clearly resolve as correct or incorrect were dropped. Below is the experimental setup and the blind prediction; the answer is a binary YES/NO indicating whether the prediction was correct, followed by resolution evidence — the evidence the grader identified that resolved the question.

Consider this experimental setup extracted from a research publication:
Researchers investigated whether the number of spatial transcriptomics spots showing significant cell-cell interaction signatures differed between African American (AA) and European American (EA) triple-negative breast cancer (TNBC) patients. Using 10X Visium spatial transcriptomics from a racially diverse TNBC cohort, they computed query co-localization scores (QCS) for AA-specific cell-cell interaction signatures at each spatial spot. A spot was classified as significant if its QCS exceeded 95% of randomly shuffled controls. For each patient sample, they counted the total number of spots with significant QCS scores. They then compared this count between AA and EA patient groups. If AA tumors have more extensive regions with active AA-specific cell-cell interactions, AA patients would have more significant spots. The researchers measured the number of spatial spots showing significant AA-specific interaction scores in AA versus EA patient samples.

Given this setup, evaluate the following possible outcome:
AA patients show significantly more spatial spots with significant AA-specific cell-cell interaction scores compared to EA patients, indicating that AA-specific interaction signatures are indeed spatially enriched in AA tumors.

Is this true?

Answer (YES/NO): YES